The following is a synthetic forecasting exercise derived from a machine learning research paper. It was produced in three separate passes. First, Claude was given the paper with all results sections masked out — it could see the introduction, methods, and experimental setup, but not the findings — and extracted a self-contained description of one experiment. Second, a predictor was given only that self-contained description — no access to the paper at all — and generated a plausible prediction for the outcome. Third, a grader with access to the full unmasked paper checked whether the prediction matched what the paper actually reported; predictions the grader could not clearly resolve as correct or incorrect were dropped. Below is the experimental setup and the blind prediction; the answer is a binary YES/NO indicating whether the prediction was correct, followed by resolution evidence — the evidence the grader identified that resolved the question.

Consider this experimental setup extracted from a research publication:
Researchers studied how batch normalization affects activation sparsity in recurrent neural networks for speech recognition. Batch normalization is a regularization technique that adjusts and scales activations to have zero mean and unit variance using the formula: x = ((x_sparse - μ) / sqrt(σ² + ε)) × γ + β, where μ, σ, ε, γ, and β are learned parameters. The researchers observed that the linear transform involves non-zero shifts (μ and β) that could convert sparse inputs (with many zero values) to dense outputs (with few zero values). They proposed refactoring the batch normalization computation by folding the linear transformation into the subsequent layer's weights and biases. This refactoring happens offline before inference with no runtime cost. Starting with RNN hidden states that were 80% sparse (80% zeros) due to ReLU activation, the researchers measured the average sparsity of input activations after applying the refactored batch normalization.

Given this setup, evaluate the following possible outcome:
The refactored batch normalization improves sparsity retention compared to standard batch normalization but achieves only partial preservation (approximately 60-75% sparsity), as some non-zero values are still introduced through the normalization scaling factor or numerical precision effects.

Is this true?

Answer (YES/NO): YES